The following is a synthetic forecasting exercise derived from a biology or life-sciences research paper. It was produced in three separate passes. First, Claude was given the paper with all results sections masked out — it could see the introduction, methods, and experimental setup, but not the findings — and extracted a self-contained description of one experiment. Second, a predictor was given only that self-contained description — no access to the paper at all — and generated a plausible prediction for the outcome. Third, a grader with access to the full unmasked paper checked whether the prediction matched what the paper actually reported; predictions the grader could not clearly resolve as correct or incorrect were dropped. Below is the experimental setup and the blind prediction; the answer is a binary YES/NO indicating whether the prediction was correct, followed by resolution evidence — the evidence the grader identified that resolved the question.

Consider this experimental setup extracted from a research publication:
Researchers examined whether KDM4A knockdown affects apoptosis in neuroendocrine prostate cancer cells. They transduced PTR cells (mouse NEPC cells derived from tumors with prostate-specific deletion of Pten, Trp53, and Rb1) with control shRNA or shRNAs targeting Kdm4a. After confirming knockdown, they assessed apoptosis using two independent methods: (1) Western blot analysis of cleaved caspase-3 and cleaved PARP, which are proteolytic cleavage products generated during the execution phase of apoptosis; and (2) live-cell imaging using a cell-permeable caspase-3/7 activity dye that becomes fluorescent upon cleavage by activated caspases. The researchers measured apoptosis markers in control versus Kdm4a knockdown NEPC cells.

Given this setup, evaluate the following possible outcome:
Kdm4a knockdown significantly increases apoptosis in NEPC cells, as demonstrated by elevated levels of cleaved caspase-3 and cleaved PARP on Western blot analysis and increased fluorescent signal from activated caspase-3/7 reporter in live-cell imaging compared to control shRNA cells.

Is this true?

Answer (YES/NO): NO